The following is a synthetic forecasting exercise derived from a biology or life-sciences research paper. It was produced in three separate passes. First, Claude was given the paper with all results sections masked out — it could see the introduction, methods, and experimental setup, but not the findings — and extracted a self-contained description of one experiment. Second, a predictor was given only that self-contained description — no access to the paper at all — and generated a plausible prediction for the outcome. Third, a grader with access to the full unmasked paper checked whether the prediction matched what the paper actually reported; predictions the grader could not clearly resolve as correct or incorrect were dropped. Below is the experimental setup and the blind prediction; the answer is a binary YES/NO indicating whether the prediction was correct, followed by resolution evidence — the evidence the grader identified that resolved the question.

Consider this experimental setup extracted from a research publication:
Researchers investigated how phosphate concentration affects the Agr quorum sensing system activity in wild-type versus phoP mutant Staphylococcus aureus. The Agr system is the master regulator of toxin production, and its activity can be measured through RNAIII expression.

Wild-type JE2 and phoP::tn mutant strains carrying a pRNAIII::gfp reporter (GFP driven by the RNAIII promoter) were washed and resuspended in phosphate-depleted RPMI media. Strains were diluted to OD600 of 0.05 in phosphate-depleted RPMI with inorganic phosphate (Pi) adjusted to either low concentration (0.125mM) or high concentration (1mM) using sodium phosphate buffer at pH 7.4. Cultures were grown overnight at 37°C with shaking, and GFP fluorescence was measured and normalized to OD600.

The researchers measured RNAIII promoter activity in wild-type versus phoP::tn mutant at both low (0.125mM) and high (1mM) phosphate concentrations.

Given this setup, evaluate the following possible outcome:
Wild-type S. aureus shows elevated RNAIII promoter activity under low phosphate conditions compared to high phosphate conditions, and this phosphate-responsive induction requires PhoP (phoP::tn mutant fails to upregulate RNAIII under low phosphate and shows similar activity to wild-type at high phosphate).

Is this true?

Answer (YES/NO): NO